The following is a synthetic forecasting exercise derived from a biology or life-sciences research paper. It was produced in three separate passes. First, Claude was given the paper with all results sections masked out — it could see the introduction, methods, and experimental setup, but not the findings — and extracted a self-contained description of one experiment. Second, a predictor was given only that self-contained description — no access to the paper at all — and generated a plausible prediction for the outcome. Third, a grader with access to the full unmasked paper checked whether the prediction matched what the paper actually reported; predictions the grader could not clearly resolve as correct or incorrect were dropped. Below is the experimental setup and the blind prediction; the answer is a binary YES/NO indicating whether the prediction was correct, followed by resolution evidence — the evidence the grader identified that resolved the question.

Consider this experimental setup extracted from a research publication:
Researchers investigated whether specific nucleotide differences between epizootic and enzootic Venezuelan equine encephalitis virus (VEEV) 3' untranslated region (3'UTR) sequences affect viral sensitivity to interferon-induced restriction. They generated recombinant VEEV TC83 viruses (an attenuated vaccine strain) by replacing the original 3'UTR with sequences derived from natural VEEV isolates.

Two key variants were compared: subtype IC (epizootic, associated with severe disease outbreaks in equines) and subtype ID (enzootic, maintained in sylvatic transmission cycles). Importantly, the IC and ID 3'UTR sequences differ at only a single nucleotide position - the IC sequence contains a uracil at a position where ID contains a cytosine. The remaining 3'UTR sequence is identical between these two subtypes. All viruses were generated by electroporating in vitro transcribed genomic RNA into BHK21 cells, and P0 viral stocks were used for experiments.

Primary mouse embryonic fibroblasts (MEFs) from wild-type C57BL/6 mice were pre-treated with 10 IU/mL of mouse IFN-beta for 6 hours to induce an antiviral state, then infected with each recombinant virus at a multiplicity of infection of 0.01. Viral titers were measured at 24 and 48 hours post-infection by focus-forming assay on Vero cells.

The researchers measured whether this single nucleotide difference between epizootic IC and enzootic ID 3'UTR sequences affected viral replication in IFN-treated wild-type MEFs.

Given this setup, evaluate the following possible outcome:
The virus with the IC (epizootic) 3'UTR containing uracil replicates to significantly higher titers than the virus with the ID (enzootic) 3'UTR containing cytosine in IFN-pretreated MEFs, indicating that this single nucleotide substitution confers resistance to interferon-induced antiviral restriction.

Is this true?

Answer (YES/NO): NO